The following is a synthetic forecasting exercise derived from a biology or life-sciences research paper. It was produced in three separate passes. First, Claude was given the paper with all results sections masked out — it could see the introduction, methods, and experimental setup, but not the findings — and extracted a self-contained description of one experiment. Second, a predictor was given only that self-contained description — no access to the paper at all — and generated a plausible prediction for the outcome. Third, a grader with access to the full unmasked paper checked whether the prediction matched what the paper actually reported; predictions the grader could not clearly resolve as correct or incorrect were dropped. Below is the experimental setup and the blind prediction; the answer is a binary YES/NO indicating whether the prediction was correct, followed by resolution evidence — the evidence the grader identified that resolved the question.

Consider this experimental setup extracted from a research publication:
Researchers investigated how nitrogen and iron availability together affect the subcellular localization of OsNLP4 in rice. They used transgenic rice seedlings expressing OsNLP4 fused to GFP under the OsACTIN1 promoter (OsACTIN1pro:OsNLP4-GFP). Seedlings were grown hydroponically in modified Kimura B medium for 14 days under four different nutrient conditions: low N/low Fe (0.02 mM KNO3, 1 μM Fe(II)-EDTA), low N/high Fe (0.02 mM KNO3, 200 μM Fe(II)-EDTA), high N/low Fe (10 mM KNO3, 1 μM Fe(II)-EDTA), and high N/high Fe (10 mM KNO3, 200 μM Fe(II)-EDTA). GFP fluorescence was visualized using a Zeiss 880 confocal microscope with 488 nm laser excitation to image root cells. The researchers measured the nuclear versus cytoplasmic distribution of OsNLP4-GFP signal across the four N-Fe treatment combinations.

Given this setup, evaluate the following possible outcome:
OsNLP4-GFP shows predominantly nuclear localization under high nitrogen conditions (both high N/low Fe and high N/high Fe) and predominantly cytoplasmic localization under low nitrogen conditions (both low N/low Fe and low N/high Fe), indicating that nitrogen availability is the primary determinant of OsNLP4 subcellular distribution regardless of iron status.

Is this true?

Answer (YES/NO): NO